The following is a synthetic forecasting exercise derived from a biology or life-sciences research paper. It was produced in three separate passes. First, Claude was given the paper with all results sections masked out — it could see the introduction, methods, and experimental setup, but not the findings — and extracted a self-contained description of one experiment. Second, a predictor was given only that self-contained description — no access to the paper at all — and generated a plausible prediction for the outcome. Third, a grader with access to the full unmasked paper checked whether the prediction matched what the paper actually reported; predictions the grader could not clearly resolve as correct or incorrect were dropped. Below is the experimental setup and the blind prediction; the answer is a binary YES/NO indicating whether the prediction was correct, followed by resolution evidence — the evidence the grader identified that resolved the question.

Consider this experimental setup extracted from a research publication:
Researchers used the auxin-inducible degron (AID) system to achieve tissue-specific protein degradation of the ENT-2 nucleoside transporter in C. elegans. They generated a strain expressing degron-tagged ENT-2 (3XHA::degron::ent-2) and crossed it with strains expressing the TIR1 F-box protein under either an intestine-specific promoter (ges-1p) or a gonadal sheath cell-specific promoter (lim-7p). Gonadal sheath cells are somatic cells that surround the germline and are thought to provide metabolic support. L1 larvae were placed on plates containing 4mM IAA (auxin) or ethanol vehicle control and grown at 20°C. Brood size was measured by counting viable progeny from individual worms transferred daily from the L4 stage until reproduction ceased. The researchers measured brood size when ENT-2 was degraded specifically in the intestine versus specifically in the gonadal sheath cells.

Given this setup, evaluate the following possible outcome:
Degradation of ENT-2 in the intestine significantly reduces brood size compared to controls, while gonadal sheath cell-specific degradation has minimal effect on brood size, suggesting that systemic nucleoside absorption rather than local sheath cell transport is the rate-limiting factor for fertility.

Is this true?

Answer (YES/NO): YES